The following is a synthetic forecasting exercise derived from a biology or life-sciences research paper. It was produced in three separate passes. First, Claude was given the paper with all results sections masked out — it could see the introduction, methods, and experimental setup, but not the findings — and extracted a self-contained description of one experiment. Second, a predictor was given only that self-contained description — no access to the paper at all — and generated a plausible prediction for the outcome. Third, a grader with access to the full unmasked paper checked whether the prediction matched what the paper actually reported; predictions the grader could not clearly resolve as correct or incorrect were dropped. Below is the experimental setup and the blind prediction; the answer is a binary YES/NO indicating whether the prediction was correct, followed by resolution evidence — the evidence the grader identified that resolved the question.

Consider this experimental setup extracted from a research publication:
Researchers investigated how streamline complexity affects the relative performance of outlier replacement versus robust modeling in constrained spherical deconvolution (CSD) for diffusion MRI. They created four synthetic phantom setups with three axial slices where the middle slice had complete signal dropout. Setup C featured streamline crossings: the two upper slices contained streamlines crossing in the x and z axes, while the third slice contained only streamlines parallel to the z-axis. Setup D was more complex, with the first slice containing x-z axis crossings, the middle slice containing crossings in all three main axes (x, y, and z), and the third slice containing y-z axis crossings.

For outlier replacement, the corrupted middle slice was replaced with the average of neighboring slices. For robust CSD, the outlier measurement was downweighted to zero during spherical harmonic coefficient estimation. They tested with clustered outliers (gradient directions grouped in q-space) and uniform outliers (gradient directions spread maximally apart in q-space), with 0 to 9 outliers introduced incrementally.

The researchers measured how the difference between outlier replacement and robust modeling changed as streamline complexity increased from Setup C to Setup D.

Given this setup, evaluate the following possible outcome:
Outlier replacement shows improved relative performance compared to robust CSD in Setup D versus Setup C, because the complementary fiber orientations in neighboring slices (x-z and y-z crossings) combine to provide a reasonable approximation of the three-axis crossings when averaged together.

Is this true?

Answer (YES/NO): YES